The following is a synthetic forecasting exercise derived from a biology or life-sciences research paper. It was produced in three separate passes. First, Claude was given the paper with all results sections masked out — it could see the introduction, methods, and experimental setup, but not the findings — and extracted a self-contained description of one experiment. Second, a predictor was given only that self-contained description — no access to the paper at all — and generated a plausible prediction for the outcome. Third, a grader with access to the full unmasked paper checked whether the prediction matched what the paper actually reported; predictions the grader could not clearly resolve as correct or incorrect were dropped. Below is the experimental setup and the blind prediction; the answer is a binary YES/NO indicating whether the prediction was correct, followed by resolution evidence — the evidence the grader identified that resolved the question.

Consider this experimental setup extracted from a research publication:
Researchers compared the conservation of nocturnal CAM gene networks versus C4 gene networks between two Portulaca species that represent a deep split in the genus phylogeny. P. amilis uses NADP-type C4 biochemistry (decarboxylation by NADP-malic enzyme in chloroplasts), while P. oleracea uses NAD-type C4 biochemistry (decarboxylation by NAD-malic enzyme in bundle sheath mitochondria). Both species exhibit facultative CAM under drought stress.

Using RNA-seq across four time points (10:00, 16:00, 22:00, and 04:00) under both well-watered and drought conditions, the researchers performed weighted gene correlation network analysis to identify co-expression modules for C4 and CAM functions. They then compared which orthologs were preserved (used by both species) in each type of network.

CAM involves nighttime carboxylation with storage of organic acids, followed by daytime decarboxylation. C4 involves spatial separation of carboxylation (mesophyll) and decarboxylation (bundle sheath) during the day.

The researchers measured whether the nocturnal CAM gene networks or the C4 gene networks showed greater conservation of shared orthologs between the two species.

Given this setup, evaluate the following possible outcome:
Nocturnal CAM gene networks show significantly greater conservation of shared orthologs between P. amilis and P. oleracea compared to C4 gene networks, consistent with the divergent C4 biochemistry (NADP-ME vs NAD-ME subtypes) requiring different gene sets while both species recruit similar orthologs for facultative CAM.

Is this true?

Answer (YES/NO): YES